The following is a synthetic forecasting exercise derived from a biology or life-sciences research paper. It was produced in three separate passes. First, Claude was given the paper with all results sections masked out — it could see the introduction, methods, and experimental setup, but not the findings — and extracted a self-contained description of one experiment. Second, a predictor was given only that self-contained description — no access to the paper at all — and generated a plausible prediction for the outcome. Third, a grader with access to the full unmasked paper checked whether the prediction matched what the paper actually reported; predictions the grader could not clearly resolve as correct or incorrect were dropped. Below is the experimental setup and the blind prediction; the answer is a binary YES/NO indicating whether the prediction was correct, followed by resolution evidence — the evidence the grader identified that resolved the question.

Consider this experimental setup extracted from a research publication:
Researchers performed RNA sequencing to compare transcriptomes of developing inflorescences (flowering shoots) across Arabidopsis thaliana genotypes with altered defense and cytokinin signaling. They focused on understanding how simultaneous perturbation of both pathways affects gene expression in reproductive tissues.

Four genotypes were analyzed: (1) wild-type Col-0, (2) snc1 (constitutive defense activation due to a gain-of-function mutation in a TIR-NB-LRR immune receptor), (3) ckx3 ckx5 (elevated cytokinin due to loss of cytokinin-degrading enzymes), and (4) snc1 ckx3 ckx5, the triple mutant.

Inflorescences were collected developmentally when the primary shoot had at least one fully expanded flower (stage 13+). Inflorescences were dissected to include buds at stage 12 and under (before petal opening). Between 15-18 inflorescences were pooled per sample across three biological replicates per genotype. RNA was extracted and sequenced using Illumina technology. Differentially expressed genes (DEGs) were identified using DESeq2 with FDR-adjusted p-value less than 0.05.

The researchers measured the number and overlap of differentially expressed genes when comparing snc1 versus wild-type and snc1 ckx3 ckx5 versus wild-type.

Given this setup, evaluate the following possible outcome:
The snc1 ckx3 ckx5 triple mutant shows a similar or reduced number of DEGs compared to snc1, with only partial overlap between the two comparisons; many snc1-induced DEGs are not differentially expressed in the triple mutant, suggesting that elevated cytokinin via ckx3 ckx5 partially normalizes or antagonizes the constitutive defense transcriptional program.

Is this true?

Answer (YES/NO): YES